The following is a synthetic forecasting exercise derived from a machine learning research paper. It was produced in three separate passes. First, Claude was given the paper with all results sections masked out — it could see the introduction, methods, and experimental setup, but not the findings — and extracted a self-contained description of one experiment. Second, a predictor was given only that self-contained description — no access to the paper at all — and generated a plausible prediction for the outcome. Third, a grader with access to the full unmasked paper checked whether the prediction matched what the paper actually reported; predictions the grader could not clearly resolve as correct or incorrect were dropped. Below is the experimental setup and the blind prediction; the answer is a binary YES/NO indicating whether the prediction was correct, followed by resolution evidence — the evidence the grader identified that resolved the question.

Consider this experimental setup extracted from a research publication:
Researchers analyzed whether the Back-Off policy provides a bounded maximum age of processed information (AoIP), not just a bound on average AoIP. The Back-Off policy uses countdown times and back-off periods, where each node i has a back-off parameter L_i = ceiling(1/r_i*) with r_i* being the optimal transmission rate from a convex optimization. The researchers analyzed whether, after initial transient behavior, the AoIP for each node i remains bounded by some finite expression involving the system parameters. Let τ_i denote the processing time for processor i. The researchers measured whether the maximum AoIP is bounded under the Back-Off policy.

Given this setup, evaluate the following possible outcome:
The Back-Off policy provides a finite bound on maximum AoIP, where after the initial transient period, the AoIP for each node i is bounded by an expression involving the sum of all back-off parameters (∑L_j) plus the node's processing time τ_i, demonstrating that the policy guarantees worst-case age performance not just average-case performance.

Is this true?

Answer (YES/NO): NO